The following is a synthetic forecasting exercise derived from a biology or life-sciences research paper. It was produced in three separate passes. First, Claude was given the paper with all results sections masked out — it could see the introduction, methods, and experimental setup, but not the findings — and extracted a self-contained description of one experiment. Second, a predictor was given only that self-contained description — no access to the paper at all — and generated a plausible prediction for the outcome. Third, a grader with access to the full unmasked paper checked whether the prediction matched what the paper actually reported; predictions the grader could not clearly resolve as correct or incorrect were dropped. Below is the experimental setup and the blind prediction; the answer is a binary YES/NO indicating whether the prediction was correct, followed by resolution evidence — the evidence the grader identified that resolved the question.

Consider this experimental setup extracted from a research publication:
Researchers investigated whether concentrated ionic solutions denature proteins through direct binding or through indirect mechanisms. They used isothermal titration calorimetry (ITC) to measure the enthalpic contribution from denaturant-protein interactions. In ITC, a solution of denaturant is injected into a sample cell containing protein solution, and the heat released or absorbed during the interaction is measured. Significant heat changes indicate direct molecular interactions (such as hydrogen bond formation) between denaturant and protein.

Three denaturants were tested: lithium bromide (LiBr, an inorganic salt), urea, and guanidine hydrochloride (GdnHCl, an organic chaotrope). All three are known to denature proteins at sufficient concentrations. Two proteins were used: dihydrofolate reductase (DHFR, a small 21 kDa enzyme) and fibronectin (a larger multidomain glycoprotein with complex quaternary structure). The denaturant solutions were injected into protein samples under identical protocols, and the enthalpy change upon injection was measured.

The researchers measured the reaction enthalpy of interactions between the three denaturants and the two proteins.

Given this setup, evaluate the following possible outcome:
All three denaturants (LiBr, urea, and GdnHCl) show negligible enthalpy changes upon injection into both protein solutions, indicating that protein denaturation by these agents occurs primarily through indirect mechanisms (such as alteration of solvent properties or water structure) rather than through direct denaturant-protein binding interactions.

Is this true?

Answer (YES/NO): NO